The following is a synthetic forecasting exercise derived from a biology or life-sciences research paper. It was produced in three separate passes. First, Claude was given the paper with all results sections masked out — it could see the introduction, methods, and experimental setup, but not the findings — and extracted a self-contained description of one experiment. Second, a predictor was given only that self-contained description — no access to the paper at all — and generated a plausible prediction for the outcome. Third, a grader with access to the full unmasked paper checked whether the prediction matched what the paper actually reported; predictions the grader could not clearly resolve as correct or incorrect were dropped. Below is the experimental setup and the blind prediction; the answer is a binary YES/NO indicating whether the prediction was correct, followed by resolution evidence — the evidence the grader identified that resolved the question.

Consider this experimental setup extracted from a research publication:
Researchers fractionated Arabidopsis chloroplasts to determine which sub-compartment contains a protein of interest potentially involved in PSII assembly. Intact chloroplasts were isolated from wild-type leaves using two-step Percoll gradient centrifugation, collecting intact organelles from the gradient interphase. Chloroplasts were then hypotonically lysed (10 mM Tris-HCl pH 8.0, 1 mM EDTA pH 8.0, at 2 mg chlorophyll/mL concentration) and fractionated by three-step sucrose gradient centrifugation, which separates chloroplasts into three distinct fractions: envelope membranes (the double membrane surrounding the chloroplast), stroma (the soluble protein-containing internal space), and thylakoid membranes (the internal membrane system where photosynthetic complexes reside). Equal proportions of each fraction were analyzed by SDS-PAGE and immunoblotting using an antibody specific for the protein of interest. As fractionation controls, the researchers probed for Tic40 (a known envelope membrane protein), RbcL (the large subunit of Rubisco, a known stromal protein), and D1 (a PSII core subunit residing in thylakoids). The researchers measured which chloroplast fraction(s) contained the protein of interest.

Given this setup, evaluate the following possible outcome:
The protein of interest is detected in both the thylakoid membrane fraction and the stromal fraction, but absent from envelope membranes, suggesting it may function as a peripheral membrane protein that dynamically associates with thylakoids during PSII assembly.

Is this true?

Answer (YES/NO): NO